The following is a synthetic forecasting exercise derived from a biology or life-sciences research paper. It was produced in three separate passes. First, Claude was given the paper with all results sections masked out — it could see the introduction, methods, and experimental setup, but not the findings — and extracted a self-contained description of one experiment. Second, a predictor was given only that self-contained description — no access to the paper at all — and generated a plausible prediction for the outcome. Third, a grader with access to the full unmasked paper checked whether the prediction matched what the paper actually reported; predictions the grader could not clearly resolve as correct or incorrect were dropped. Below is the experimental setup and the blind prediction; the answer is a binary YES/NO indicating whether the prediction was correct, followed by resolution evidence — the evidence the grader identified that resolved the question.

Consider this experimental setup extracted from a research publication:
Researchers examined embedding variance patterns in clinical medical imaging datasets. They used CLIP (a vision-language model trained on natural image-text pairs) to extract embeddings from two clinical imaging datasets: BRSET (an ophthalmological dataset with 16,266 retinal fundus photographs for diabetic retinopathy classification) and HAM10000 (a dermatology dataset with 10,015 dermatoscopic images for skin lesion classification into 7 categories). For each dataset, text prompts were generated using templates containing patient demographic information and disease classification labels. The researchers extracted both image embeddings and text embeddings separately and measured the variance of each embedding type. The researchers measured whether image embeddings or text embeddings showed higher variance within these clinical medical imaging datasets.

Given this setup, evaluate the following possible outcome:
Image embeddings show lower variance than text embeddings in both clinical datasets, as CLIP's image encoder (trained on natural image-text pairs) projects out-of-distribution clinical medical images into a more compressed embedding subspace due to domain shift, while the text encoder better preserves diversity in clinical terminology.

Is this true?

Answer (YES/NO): YES